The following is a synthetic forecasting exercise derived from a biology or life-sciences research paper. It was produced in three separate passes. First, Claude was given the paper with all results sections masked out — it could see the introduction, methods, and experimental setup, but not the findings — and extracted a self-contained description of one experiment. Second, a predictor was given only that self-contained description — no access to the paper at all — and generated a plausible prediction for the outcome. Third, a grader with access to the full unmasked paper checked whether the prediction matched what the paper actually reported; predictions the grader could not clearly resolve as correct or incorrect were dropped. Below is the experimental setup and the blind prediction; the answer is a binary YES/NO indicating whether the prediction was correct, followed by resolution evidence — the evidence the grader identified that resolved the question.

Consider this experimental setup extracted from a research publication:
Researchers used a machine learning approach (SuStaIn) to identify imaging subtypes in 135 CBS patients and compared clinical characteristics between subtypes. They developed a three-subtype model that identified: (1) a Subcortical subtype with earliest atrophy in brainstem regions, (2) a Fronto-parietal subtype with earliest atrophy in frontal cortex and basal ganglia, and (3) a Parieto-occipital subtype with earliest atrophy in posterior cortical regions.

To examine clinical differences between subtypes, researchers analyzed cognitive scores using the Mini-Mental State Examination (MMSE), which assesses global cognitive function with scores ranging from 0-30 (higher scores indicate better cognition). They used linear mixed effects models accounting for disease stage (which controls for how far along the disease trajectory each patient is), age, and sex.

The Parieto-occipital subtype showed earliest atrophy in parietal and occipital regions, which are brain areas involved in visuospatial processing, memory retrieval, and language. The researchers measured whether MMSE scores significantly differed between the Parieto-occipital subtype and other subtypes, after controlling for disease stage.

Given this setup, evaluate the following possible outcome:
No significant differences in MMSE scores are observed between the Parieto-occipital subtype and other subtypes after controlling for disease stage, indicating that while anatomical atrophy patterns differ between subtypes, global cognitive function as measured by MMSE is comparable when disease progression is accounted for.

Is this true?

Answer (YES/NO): NO